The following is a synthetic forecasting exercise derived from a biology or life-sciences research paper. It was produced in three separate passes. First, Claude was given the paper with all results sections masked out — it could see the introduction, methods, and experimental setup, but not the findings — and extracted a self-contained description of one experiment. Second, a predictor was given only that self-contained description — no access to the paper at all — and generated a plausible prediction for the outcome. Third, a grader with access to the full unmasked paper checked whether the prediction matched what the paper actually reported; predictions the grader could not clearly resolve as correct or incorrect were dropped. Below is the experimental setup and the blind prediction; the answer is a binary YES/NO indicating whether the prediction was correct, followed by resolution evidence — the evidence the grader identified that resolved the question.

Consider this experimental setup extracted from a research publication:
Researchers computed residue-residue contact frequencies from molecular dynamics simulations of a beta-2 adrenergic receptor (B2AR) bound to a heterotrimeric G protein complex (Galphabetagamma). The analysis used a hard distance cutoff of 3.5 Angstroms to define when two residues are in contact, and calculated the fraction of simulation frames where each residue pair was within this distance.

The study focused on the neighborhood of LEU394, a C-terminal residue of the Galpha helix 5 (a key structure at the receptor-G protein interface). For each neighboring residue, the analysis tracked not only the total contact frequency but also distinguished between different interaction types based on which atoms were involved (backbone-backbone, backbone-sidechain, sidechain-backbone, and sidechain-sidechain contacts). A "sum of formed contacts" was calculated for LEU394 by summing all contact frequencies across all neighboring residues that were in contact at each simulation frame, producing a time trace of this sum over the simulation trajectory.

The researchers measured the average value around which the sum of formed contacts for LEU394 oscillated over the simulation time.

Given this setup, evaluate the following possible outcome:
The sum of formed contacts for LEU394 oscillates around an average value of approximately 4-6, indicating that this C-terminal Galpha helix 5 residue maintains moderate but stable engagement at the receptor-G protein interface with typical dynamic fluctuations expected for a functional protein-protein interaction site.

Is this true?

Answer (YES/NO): NO